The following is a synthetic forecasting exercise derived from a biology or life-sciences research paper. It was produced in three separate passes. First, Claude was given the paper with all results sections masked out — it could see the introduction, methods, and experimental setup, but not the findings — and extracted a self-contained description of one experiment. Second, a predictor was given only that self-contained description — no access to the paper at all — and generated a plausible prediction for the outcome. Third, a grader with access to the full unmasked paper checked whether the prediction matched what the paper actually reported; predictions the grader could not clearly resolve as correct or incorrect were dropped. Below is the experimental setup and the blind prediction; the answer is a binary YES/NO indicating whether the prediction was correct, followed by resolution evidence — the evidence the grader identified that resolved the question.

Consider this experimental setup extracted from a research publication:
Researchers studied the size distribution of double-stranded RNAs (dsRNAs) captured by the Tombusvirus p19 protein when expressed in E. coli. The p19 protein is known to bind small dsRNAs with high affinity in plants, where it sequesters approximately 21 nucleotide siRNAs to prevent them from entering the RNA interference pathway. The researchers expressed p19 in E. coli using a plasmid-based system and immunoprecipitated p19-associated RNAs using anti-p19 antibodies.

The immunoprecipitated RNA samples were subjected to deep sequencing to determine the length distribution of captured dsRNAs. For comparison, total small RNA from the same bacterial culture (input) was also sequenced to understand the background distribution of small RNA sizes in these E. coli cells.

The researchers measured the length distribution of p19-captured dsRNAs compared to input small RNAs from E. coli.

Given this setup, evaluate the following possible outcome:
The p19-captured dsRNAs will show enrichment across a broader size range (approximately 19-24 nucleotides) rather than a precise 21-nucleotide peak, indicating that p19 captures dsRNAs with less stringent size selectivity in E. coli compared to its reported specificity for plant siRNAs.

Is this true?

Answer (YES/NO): NO